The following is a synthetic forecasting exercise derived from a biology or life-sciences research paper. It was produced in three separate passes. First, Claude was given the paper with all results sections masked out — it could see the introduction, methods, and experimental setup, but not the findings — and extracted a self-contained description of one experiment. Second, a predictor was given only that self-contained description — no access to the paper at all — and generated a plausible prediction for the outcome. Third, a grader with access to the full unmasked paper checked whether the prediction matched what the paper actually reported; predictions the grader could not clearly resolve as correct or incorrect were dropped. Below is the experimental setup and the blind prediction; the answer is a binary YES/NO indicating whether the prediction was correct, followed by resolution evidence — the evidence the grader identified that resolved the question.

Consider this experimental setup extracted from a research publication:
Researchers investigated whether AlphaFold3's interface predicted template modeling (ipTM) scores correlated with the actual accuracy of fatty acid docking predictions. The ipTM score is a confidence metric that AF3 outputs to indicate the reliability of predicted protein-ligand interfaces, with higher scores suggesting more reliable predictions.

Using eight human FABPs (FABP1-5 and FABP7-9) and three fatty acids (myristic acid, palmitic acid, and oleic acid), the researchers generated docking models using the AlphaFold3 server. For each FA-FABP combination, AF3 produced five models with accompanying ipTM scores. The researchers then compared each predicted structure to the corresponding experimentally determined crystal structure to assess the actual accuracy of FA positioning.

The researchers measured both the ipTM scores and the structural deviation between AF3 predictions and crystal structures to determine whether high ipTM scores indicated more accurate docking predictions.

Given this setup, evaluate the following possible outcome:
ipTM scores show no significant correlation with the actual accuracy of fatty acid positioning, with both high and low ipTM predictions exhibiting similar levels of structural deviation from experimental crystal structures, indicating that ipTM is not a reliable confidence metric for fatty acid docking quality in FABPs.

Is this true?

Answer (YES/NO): NO